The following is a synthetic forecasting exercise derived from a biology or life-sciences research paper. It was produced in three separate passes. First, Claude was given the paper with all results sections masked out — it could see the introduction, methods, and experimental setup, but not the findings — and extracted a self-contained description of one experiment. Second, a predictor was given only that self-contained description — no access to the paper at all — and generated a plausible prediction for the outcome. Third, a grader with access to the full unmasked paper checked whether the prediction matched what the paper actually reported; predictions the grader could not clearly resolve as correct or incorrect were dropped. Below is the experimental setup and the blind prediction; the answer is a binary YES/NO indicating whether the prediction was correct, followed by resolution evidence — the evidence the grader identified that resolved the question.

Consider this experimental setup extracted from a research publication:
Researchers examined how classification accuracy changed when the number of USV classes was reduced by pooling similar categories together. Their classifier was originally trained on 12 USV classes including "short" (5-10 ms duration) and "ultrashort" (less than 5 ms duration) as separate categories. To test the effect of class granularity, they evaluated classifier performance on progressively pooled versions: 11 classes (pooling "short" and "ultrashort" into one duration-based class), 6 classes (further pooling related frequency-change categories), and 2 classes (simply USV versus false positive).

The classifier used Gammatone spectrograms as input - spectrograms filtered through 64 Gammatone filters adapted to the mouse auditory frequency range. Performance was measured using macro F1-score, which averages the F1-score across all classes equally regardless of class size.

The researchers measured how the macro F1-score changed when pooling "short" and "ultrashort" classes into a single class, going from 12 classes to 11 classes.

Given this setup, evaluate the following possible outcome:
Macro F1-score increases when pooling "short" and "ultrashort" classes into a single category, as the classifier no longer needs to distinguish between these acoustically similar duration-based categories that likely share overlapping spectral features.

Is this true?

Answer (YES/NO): YES